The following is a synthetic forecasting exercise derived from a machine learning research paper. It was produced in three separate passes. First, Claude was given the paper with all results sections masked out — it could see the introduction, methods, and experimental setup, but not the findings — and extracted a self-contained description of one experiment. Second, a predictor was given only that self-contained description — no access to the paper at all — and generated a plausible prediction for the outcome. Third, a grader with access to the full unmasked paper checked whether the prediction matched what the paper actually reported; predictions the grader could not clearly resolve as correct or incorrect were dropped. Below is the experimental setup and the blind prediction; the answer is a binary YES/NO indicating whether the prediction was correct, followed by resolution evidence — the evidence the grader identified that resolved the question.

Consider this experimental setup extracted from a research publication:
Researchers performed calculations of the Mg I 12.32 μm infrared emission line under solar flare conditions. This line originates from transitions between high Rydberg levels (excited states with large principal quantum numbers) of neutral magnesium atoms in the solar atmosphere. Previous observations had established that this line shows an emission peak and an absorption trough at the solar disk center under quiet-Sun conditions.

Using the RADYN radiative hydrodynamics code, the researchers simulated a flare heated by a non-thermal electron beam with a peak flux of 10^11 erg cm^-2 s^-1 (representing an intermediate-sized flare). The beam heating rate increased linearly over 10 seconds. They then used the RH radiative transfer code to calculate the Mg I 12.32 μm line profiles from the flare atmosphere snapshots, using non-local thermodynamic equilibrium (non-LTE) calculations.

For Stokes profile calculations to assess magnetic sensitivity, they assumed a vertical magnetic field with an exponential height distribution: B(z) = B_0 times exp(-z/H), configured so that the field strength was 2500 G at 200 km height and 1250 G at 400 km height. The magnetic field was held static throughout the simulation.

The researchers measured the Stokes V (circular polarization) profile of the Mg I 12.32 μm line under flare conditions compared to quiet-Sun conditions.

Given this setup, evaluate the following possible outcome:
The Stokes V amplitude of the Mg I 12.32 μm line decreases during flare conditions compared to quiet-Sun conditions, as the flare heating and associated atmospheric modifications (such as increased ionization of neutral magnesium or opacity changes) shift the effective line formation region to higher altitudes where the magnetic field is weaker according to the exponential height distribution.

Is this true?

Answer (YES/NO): YES